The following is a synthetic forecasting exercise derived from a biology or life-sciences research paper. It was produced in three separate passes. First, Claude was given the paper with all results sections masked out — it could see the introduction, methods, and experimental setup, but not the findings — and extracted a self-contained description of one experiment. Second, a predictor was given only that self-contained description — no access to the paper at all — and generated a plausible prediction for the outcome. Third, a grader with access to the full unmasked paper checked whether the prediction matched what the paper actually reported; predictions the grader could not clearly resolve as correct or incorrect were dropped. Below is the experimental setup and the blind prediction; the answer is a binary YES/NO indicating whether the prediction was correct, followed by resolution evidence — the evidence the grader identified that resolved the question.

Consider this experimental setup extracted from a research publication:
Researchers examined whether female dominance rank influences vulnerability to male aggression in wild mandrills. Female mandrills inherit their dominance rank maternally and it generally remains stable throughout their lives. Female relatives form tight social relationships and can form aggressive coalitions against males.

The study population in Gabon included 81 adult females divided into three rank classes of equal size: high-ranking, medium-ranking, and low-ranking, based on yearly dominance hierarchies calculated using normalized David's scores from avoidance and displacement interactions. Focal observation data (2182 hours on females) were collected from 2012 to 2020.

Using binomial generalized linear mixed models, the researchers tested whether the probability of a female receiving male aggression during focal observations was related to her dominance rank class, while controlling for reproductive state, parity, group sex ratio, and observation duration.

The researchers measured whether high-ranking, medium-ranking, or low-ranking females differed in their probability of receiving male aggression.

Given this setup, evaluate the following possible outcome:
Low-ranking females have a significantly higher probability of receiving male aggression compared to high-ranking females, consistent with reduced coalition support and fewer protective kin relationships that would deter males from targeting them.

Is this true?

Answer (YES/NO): NO